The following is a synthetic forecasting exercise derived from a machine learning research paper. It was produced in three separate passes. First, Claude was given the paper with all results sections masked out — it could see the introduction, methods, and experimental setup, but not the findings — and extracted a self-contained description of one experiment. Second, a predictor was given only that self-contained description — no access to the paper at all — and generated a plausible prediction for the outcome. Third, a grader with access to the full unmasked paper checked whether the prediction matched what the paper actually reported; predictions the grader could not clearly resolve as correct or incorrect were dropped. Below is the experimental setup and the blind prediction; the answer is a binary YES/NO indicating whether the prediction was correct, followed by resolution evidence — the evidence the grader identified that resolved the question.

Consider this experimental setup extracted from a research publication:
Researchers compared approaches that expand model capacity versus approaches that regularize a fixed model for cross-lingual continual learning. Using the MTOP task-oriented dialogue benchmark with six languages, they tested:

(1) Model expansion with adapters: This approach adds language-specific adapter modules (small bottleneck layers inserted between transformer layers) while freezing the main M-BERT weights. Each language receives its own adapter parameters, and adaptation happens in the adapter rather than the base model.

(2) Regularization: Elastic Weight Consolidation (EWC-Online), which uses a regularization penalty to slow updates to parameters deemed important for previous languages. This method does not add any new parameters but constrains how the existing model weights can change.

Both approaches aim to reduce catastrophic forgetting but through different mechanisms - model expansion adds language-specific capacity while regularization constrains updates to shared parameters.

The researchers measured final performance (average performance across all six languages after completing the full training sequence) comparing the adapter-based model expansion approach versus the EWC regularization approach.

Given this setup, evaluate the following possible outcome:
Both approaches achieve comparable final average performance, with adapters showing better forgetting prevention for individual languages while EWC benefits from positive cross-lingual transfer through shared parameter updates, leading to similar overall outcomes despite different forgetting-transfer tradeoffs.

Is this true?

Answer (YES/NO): NO